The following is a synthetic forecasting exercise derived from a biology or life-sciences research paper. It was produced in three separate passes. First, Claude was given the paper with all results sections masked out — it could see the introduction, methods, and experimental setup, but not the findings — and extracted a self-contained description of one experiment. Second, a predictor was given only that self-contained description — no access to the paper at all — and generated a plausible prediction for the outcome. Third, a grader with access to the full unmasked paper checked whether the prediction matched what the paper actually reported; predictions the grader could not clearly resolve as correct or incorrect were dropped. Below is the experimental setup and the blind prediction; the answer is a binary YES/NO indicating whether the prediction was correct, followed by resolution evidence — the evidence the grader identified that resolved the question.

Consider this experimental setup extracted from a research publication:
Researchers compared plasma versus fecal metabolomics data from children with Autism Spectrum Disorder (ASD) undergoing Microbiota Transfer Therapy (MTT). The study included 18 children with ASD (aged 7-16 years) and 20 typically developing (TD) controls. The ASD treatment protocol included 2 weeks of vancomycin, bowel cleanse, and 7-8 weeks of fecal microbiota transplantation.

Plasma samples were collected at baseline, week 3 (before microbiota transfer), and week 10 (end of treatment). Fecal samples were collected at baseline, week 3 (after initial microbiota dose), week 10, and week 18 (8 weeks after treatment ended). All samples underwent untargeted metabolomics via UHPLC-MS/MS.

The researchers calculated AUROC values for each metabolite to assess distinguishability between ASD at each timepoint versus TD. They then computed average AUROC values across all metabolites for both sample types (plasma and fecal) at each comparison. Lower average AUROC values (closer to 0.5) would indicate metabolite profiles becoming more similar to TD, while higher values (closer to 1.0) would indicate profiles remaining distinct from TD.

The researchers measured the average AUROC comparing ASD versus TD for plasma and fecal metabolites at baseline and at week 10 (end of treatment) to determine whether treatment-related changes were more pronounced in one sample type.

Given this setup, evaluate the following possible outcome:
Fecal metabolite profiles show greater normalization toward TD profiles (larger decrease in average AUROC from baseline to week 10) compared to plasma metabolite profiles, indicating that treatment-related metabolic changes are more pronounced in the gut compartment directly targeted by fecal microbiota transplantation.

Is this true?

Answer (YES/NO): NO